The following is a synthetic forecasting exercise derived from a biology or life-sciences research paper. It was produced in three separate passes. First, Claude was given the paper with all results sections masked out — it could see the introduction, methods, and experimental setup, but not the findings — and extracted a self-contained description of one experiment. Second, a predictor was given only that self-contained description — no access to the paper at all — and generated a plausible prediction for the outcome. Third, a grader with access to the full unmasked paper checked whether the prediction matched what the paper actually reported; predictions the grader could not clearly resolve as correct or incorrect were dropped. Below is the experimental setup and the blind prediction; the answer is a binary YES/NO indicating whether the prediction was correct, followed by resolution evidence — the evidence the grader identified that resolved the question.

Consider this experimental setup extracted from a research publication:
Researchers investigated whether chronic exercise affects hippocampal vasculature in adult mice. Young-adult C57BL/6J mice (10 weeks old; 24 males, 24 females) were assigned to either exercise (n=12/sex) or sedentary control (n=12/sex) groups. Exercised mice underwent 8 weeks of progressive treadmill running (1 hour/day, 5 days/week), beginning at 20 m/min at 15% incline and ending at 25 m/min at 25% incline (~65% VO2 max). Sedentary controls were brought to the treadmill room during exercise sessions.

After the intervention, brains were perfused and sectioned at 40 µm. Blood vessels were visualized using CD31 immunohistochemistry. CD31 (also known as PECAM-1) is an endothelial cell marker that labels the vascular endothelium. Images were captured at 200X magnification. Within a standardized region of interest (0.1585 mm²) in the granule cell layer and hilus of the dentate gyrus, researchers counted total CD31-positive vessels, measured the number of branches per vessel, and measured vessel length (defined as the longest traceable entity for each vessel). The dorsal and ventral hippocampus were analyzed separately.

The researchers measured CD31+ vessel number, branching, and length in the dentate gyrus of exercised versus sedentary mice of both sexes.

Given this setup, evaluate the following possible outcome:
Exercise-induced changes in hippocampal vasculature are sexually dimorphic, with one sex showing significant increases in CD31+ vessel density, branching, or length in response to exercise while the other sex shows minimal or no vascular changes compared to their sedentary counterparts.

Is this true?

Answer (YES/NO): NO